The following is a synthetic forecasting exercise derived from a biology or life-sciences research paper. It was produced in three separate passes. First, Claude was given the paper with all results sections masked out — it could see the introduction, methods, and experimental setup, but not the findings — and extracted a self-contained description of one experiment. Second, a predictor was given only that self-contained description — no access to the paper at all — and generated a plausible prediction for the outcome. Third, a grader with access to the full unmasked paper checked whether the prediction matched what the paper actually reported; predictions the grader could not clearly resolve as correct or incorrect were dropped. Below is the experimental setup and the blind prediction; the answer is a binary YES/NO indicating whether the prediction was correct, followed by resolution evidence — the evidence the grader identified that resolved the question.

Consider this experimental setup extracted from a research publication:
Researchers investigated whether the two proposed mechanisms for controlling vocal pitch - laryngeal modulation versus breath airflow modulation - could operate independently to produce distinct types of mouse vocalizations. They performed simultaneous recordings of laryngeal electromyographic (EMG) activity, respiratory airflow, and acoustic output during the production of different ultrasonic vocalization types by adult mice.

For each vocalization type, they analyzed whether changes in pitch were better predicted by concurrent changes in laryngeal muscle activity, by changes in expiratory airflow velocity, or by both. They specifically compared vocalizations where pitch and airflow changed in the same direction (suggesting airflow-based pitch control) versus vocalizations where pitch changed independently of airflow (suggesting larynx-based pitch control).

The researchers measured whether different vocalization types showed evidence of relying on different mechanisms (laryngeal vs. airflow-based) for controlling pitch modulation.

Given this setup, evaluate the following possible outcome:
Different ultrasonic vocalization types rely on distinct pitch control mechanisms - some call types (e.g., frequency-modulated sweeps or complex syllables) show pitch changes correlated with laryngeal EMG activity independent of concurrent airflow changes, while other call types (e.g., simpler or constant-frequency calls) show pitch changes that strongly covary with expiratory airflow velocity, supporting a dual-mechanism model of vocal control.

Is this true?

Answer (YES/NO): NO